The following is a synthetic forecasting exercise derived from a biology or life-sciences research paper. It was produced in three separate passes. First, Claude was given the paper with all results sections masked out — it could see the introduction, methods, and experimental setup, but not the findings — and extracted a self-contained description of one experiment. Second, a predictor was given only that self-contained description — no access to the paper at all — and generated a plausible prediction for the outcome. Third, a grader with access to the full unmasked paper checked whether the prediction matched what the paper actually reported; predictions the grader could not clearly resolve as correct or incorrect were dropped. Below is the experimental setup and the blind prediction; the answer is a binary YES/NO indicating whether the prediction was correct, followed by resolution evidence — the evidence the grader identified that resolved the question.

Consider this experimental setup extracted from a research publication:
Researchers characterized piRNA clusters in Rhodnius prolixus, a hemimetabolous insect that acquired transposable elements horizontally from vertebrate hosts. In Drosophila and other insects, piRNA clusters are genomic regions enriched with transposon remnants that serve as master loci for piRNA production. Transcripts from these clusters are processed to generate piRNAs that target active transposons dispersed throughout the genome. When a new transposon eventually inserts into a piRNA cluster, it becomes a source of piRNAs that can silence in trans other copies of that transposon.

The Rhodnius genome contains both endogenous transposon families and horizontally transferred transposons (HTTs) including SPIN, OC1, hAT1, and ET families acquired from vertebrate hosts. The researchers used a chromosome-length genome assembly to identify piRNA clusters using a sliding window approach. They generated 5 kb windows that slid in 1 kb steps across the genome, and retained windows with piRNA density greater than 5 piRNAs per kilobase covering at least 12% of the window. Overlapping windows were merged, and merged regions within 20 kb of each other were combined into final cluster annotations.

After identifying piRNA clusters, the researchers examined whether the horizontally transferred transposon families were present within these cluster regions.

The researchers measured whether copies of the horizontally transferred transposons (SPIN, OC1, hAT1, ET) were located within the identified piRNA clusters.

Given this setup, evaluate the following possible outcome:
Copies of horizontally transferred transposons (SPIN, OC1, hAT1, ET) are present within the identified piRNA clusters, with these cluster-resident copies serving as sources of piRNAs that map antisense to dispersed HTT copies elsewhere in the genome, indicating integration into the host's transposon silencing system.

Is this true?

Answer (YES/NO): YES